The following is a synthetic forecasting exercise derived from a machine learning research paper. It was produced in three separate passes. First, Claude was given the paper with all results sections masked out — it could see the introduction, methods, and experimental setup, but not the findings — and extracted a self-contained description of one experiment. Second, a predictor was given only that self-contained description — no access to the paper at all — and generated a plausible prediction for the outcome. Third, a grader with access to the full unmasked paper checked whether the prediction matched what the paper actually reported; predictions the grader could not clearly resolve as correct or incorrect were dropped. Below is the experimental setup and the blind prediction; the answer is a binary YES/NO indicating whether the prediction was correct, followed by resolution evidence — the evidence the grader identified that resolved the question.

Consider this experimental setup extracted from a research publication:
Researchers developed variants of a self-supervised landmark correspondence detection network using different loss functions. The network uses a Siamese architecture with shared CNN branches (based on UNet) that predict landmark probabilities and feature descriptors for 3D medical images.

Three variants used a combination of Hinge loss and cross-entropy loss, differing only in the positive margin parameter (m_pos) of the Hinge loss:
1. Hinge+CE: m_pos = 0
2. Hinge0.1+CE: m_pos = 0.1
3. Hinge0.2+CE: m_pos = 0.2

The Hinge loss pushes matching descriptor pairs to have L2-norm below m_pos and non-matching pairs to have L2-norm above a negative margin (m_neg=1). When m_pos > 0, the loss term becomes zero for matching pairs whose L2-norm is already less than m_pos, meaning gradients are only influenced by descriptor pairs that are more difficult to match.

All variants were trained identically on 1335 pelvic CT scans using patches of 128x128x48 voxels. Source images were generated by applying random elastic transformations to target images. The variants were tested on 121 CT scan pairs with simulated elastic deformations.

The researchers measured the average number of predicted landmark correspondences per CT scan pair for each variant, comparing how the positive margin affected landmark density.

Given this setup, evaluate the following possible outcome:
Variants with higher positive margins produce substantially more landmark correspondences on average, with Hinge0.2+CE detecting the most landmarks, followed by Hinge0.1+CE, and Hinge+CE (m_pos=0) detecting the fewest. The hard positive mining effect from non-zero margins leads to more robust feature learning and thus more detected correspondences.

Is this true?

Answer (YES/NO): NO